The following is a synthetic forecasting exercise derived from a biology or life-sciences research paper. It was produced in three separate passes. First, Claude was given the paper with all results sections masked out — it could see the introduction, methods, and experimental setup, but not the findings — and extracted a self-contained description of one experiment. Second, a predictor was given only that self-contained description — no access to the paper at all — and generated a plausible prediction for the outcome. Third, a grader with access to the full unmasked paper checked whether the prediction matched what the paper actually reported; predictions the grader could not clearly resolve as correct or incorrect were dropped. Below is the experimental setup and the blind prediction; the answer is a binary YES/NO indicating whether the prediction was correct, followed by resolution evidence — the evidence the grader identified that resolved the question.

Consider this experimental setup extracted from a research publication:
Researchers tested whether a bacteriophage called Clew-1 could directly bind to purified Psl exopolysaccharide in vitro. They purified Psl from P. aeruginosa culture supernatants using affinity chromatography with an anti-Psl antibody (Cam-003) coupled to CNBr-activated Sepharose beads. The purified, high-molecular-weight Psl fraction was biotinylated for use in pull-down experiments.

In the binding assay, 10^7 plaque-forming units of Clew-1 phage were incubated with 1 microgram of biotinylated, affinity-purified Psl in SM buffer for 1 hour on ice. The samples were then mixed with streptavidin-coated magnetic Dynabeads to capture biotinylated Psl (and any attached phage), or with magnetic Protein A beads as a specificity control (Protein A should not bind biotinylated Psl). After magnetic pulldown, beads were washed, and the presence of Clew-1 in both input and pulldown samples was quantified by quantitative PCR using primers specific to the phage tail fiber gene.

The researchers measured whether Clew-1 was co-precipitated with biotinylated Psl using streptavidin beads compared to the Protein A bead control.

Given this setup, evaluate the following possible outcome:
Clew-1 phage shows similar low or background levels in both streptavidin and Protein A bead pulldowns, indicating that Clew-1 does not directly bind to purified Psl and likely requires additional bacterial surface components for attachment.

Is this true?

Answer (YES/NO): NO